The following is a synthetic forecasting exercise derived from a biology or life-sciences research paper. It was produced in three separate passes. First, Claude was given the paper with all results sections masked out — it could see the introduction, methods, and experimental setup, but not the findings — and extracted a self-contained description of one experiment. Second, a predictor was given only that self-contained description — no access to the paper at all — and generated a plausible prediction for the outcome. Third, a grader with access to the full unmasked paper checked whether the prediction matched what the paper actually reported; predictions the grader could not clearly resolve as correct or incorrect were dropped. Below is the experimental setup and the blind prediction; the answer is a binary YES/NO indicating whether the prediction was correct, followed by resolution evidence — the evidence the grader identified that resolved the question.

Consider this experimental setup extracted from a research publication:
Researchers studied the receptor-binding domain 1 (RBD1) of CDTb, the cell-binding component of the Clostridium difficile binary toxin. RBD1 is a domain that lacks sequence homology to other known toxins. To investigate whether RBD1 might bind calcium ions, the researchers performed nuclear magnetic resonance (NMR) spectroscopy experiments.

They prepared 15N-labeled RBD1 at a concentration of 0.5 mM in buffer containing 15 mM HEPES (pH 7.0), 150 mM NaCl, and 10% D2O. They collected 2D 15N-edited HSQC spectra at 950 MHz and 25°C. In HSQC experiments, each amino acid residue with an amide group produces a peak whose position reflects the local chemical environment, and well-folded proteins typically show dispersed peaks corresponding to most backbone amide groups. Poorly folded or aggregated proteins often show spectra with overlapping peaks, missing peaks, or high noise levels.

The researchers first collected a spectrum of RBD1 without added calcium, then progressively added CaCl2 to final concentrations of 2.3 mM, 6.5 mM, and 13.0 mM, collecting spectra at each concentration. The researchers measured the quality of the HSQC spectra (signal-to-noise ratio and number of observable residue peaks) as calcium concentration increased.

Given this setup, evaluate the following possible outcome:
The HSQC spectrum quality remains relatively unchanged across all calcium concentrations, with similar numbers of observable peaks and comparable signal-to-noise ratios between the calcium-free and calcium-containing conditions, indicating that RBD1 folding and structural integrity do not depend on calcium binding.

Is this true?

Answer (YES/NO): NO